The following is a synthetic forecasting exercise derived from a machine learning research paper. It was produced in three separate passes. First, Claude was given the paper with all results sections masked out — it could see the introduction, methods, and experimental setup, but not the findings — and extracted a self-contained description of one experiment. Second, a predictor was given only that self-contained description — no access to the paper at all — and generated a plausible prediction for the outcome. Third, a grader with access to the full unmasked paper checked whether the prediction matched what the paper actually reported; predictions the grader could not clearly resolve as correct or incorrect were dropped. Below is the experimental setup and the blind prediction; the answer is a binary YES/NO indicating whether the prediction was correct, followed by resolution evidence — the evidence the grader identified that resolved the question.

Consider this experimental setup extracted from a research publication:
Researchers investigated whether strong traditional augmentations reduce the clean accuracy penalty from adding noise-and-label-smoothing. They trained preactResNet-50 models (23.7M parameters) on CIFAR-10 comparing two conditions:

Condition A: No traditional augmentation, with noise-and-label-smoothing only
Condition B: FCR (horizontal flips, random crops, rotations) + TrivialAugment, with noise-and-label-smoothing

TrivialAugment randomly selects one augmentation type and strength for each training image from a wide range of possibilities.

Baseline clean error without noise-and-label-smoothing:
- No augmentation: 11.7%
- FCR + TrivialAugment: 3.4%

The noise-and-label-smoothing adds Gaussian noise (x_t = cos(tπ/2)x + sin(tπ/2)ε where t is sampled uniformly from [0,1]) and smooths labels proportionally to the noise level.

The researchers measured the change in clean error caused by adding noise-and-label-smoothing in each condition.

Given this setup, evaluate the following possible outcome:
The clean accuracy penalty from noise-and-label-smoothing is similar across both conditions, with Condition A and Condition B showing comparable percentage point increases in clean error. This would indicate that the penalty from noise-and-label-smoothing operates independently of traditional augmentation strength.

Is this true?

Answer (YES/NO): NO